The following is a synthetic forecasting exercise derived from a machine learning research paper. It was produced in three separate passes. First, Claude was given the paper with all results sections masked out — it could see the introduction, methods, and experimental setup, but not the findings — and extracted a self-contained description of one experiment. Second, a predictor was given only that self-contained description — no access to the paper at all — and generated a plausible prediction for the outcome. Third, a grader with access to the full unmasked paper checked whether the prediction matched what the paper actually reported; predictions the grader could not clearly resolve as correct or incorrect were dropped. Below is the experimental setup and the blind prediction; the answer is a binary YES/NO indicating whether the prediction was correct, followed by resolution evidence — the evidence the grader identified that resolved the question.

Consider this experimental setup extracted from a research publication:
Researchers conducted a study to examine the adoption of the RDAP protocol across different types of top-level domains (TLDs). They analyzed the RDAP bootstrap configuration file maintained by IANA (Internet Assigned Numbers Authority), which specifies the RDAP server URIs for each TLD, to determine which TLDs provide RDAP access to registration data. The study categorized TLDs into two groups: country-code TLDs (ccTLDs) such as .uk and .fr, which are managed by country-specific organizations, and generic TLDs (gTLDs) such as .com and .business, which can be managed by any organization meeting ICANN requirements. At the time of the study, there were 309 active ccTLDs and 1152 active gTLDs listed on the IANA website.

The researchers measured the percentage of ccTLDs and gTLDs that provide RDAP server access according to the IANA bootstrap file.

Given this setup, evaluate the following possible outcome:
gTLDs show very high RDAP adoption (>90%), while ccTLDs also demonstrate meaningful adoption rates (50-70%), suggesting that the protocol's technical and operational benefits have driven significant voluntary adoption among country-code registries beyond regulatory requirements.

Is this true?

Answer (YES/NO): NO